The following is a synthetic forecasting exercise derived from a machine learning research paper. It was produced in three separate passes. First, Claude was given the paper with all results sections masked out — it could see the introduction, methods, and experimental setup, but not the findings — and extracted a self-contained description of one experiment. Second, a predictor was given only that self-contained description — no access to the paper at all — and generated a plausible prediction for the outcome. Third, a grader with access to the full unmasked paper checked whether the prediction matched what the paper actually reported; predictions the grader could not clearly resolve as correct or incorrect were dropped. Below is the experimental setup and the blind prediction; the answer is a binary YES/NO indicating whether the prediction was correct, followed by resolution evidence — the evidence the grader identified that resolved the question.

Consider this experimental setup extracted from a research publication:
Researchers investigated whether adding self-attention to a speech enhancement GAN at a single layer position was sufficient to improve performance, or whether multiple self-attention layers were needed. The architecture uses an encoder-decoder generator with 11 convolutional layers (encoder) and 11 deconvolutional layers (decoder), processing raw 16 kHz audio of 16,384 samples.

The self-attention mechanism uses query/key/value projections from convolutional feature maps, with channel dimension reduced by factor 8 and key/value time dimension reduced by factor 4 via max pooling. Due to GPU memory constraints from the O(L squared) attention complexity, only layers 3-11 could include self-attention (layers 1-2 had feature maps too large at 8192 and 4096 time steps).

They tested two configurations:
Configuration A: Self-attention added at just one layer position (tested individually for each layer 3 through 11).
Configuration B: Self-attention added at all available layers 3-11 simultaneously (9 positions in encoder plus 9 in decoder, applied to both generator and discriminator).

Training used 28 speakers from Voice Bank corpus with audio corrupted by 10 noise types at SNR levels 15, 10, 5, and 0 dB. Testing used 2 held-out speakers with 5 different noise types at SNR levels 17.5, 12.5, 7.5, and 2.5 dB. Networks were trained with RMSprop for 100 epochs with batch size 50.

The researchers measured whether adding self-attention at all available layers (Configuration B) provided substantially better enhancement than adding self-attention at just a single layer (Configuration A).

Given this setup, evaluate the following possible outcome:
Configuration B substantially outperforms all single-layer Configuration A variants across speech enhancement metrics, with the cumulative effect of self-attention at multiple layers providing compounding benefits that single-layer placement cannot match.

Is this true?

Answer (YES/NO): NO